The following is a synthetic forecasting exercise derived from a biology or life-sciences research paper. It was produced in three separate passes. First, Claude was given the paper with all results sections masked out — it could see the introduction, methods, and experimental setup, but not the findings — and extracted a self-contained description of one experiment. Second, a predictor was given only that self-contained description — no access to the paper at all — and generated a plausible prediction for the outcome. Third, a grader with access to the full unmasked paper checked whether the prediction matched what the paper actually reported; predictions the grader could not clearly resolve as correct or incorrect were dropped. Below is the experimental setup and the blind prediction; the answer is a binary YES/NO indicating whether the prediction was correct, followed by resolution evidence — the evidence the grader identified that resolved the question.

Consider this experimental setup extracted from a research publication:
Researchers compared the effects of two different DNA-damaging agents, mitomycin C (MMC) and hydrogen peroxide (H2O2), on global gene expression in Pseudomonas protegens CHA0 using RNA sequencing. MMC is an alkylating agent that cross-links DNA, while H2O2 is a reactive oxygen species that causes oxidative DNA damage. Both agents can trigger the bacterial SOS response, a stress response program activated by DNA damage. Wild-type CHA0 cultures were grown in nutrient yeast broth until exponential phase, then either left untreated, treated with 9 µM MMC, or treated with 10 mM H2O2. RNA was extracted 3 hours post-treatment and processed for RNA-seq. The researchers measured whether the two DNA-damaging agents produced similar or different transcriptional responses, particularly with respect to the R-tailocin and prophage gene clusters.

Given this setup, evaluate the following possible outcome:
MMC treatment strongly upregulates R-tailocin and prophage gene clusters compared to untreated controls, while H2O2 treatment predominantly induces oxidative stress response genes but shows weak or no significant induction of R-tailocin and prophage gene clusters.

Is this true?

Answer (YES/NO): NO